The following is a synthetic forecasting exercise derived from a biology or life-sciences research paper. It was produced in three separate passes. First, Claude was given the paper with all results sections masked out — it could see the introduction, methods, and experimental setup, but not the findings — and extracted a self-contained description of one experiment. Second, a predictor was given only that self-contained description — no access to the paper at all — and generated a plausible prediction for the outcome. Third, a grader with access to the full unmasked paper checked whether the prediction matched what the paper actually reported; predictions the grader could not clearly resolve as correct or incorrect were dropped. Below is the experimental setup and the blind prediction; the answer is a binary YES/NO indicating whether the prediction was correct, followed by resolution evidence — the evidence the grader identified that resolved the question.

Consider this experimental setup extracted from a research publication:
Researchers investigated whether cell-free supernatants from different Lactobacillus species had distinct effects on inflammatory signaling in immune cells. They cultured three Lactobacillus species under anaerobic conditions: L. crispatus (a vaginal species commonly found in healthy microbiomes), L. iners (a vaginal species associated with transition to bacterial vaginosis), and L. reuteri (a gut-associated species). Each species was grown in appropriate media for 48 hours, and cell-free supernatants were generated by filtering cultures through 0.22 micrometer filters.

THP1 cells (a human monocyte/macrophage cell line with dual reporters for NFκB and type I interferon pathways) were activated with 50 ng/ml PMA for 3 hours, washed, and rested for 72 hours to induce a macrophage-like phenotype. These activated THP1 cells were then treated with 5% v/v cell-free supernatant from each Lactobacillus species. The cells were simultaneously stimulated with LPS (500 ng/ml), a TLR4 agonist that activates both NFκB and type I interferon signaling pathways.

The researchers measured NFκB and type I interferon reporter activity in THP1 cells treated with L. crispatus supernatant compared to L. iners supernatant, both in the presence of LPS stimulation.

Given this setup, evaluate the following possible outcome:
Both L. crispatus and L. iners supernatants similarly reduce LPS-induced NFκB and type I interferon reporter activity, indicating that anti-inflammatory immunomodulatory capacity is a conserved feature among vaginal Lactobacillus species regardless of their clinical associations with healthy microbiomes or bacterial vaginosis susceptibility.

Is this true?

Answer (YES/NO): NO